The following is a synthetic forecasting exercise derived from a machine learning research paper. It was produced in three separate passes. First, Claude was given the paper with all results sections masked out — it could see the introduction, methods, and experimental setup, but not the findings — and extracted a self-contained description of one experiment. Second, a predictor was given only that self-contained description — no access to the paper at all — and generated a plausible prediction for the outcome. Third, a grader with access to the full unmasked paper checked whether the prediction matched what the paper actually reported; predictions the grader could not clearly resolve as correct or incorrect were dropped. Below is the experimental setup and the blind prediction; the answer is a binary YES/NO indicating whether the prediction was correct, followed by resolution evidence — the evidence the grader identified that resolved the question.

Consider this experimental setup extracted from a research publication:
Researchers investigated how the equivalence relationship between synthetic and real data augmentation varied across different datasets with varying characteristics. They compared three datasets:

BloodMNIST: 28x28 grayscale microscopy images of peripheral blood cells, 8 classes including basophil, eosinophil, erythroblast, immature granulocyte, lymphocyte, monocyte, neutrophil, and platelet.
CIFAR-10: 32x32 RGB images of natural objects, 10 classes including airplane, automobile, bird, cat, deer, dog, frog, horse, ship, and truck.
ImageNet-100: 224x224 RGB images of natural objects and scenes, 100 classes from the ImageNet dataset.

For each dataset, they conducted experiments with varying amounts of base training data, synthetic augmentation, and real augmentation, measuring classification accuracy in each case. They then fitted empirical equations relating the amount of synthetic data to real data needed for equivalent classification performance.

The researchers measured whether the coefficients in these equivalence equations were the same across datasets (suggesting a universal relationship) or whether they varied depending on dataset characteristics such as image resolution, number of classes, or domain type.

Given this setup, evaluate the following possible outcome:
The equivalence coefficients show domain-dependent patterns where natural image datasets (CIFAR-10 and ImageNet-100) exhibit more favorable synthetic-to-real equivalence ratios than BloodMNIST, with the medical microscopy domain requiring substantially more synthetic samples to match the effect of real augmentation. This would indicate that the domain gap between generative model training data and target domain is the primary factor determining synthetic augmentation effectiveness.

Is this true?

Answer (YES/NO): NO